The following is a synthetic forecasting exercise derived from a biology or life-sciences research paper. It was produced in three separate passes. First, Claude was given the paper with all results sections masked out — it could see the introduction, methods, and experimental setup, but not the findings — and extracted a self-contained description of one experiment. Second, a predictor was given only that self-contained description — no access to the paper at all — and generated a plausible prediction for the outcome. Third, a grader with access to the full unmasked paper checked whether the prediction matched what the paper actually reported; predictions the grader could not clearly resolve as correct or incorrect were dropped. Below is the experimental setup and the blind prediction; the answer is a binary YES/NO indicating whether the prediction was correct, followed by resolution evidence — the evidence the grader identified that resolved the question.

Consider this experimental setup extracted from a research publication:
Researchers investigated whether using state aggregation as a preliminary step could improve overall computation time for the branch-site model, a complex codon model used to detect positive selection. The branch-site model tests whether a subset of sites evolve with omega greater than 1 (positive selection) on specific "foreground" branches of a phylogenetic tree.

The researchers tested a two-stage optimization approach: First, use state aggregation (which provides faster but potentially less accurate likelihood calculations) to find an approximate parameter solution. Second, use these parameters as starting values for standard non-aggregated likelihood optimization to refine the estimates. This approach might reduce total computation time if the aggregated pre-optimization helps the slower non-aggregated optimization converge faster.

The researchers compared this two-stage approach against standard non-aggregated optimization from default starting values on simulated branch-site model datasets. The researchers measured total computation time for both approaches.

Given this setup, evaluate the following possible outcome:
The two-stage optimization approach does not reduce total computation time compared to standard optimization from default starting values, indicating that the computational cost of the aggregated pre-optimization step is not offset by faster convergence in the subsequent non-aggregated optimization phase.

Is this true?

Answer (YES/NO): YES